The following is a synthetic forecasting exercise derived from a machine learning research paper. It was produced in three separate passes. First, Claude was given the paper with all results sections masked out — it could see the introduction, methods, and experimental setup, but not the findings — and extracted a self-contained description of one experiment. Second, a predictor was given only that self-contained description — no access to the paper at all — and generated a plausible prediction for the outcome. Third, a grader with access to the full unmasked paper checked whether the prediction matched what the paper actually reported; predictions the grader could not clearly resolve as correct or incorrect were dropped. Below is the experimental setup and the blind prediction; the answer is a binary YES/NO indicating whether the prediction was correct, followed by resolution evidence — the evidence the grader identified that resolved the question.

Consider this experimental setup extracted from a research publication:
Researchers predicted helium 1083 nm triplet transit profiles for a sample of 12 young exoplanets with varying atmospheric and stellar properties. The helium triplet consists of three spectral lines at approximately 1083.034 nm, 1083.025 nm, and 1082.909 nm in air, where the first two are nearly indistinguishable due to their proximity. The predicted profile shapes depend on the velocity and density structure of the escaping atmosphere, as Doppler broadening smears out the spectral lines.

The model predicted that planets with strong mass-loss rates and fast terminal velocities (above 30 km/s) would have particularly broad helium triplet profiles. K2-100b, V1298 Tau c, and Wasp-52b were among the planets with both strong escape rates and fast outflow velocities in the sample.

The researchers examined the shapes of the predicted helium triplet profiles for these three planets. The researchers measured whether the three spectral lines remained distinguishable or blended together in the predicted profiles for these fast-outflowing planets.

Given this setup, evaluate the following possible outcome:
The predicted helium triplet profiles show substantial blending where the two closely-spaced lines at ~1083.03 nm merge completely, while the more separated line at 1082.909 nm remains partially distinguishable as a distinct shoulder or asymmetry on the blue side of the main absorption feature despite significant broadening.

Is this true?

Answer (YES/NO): NO